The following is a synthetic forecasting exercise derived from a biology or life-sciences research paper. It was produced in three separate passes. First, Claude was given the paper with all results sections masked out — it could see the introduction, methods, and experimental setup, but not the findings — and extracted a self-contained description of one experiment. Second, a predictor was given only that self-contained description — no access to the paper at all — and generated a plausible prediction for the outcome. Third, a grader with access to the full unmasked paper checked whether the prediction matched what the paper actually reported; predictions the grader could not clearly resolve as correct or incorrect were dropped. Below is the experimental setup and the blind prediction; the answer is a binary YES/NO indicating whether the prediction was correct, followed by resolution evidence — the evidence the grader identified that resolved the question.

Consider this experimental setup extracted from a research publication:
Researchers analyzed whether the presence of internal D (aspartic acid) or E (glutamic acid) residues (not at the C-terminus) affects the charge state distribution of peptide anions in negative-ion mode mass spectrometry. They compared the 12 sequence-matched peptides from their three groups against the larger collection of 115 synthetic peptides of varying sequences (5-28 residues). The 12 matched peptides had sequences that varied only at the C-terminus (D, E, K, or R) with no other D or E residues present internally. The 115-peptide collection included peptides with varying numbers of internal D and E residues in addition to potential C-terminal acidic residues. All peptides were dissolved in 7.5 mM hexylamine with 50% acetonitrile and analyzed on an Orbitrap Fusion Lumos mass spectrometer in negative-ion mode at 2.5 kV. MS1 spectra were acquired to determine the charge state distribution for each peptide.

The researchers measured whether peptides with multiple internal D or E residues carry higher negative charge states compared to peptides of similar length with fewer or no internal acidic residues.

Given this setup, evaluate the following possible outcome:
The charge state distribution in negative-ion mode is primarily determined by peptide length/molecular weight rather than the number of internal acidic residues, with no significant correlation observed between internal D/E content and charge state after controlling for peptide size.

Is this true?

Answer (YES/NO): NO